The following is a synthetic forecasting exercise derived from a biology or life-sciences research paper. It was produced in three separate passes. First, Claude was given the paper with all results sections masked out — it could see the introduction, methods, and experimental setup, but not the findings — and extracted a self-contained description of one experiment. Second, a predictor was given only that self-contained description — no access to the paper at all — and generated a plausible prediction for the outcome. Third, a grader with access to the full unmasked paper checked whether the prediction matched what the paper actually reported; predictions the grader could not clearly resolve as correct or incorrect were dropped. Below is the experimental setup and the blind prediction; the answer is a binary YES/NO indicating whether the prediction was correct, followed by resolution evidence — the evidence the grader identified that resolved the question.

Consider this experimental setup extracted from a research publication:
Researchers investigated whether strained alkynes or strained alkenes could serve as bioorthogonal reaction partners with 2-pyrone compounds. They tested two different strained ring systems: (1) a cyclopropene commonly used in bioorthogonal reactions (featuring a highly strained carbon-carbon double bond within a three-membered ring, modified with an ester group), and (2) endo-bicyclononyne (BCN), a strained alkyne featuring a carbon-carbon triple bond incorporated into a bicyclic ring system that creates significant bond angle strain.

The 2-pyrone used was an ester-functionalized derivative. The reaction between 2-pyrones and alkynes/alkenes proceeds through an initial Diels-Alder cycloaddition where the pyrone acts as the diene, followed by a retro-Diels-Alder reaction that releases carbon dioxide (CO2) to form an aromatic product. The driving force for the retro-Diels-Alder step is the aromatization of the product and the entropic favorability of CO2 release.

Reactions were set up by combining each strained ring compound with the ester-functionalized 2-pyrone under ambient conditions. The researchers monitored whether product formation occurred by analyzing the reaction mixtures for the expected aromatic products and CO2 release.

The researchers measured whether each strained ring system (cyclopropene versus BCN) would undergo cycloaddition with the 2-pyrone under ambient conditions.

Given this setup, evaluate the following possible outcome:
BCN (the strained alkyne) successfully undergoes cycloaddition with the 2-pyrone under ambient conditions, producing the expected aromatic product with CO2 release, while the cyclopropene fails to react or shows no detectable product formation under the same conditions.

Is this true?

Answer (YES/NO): YES